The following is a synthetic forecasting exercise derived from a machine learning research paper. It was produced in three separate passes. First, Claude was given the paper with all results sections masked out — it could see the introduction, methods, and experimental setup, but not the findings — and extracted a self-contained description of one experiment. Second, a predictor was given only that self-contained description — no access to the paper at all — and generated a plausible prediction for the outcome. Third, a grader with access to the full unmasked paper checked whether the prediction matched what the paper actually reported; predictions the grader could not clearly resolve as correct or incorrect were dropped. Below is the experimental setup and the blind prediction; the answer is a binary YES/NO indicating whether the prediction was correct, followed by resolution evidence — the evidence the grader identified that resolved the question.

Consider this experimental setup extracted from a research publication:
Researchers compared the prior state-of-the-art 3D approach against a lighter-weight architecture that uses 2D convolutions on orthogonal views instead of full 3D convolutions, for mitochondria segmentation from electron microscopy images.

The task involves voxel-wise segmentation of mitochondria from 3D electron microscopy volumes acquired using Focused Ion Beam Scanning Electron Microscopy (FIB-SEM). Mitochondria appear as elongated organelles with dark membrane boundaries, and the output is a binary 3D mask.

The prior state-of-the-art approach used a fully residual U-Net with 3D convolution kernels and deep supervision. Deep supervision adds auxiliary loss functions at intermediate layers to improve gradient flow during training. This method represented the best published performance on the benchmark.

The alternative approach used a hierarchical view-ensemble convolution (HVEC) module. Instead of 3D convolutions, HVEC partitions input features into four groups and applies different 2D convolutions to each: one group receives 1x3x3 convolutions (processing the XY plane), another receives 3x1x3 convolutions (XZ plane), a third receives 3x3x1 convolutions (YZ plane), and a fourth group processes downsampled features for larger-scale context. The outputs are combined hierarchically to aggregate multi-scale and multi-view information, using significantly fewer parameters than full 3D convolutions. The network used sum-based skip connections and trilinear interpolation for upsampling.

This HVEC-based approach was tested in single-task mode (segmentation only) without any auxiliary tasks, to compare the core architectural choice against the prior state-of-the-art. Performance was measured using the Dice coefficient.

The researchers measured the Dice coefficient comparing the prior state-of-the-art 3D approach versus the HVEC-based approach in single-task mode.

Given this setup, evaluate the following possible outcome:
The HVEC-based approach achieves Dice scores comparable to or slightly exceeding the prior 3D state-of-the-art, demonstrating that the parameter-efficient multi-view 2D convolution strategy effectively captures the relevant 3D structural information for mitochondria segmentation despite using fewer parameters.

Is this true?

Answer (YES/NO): NO